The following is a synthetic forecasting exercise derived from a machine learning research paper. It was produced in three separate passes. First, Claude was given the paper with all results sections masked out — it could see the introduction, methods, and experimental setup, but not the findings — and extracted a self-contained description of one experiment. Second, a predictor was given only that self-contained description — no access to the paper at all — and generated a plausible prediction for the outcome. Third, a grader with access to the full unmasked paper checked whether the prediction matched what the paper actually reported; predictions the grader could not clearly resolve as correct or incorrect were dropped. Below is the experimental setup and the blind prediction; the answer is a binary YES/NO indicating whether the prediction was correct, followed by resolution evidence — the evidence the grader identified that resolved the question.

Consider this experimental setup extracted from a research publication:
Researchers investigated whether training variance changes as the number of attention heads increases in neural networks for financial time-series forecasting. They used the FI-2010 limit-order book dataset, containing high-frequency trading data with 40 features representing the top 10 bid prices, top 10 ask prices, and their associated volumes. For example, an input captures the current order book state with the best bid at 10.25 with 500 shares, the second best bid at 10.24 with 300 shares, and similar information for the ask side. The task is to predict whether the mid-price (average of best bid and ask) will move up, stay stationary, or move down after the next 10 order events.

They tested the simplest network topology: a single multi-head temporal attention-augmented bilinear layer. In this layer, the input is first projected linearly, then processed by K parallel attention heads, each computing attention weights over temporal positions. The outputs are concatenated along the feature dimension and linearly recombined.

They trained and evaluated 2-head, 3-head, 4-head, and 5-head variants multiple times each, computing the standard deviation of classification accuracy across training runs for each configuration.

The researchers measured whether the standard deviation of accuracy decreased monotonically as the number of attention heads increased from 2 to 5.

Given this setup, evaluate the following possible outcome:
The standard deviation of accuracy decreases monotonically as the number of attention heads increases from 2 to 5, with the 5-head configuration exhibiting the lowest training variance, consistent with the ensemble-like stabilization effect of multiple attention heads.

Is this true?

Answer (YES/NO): YES